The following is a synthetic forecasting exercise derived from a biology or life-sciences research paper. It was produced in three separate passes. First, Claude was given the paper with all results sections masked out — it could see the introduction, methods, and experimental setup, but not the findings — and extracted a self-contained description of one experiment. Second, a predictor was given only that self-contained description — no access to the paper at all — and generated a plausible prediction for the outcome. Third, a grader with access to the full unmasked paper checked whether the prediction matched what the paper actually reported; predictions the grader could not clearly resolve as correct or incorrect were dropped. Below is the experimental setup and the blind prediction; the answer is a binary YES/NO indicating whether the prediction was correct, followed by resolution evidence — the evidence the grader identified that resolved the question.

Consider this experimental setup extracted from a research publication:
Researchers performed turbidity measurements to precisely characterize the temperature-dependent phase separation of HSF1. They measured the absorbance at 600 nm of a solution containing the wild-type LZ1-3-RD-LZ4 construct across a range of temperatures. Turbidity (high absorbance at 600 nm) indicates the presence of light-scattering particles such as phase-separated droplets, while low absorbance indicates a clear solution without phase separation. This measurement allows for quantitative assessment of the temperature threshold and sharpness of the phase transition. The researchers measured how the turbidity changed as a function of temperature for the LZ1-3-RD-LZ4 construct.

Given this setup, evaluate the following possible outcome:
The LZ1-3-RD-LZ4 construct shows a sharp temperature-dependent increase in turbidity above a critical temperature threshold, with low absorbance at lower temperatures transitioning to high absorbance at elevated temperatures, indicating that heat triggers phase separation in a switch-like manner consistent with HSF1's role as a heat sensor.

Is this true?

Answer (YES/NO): YES